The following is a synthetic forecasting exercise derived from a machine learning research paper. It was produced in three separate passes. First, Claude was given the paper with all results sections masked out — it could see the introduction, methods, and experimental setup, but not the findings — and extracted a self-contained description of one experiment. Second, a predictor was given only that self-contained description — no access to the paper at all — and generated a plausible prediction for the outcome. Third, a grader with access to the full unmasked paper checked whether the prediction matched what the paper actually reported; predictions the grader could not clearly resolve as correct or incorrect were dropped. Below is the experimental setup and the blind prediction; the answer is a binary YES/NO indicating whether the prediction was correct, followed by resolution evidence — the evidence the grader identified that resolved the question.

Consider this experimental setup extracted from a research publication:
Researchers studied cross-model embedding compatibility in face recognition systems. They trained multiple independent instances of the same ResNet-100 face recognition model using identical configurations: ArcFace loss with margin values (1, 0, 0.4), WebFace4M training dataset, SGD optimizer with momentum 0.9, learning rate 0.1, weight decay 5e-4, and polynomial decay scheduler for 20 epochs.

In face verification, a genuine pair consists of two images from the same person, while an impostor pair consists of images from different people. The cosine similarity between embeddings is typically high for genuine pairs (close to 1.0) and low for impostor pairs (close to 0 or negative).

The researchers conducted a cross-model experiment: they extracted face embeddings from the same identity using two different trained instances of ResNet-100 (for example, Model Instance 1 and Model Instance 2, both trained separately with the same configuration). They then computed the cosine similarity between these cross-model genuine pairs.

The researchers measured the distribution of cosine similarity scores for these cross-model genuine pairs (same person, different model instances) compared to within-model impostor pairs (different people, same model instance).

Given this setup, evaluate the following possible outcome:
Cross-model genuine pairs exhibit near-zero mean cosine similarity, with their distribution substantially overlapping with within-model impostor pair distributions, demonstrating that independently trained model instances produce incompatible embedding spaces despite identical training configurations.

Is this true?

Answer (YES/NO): NO